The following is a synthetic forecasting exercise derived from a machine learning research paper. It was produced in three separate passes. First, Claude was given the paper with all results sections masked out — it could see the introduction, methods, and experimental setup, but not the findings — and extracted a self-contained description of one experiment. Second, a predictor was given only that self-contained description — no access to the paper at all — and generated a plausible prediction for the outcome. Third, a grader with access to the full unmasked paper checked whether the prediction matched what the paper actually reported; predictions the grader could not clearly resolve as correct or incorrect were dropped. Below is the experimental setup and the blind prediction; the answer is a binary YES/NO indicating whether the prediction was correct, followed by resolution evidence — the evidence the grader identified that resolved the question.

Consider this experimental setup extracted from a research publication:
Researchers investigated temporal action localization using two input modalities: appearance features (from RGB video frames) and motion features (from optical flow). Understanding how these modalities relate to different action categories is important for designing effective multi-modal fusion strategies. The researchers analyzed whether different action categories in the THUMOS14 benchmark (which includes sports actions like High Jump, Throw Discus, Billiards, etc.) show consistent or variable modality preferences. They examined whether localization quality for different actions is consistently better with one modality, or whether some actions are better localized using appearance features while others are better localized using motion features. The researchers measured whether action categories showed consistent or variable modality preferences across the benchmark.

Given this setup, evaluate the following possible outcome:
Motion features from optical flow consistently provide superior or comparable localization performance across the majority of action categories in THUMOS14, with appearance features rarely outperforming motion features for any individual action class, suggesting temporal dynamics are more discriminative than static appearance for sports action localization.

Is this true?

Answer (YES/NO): NO